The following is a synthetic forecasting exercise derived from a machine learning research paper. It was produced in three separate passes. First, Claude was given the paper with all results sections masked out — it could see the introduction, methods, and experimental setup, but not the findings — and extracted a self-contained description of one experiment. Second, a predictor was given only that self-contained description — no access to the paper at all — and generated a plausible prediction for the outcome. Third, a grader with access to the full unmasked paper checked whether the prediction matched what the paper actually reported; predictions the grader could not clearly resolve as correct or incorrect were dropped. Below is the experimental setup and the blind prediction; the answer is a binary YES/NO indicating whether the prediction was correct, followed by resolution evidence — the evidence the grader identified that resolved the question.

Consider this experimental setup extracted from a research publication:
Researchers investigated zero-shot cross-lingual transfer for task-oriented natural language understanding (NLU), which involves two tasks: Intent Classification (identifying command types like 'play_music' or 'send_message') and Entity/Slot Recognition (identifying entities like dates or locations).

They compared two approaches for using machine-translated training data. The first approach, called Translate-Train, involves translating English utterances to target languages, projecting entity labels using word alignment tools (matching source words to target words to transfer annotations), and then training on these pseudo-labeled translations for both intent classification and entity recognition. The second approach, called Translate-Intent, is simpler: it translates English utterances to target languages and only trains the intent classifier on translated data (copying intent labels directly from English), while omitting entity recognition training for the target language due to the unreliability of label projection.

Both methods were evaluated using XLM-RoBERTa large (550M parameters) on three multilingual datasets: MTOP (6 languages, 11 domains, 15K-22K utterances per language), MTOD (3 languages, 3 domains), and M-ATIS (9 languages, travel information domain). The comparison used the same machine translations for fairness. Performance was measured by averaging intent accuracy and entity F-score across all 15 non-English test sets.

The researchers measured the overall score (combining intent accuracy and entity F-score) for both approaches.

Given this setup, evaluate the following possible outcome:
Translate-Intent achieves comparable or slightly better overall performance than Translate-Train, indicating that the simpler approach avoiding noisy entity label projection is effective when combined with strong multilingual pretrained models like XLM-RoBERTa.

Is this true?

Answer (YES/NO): YES